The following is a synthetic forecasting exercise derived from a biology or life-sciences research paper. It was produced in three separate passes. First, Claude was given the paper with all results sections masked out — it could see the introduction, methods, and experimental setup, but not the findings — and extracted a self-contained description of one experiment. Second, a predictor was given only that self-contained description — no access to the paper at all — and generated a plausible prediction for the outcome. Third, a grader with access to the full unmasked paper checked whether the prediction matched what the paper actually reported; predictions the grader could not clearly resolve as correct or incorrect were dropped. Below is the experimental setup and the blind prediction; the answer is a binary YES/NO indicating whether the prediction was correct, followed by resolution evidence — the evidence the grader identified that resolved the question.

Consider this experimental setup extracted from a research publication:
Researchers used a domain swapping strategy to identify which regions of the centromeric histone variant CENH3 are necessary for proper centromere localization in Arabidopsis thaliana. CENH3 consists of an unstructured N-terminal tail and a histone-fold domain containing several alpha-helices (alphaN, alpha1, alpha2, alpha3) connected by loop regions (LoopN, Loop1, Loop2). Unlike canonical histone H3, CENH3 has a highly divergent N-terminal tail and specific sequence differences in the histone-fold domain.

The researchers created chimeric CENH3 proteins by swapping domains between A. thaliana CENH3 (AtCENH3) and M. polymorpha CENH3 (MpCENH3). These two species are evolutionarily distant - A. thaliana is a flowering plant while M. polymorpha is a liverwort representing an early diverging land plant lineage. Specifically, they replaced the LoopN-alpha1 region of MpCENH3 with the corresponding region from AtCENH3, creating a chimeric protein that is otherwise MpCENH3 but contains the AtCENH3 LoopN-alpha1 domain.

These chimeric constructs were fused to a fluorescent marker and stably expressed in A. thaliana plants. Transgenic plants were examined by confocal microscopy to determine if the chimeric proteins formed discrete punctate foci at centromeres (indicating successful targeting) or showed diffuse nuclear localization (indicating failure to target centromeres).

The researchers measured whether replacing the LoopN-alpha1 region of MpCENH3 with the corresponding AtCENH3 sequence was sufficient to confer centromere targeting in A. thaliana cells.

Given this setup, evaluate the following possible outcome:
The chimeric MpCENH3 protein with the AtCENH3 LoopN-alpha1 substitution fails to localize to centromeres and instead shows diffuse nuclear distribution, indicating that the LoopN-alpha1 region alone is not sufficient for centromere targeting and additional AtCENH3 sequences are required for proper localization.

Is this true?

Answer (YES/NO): YES